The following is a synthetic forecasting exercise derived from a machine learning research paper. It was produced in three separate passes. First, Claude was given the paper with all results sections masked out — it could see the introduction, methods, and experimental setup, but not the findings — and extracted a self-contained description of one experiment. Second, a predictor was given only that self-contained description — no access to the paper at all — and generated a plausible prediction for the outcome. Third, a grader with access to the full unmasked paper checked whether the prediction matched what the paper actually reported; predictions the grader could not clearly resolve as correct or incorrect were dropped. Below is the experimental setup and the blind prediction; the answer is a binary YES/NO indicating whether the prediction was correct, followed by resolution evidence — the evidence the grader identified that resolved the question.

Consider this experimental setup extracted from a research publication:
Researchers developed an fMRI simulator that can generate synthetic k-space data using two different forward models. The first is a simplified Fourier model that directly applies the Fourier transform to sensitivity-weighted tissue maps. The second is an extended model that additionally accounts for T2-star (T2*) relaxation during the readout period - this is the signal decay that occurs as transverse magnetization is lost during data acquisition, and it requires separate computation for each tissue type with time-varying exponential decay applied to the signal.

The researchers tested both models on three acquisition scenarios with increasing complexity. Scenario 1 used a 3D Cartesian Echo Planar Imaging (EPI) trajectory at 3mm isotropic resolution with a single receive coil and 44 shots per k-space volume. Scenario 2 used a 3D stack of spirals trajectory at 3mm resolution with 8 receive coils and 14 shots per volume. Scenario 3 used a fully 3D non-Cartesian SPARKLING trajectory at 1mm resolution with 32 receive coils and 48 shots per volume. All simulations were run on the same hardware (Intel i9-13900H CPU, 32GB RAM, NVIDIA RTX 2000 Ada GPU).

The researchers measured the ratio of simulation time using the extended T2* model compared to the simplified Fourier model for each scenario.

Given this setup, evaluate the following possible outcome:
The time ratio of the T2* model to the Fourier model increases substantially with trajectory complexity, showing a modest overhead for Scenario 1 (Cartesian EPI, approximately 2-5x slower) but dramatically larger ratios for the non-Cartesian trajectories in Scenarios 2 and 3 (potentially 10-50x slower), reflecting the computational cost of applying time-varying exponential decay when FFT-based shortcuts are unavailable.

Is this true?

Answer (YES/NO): NO